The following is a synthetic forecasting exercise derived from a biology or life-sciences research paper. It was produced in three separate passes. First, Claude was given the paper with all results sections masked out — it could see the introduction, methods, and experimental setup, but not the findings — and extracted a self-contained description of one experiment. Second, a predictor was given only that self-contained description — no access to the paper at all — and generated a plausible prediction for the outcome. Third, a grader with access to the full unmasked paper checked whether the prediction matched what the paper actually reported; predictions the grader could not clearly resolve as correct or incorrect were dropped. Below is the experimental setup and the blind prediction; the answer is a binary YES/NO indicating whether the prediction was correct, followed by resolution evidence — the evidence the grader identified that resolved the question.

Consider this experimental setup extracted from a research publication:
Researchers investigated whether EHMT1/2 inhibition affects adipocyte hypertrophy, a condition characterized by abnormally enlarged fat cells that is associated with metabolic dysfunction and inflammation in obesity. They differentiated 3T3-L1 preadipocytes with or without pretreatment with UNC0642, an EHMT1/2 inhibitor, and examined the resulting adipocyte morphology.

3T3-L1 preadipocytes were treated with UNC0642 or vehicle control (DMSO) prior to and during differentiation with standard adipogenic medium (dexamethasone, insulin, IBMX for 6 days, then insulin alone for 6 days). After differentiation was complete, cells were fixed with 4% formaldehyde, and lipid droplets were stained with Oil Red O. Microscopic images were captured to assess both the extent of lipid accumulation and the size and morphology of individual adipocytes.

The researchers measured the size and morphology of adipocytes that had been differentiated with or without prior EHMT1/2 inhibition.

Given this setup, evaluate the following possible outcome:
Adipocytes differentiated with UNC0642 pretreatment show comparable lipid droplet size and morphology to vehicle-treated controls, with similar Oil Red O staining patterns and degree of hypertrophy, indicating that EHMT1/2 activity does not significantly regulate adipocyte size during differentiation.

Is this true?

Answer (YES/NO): NO